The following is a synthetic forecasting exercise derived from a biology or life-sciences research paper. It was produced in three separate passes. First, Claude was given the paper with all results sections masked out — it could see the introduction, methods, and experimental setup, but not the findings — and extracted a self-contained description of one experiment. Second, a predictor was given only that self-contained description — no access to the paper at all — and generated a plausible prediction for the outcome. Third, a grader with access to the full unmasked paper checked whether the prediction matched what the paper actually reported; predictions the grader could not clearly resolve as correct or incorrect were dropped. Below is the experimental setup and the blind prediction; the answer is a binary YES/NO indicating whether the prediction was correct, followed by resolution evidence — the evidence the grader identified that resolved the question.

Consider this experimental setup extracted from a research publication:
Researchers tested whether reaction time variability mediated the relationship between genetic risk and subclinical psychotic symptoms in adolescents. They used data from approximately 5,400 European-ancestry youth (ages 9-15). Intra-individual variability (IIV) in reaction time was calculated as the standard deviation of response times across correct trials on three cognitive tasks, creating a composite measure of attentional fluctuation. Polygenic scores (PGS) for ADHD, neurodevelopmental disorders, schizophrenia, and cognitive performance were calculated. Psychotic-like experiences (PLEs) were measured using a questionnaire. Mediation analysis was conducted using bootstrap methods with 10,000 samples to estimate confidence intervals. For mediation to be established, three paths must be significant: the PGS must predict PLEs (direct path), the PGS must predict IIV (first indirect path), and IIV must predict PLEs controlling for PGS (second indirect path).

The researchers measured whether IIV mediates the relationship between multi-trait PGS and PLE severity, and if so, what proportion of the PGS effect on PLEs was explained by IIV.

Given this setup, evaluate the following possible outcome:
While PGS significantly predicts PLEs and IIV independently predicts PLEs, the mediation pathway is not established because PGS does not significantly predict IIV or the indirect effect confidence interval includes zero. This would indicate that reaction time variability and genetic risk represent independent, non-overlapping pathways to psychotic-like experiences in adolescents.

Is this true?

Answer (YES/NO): NO